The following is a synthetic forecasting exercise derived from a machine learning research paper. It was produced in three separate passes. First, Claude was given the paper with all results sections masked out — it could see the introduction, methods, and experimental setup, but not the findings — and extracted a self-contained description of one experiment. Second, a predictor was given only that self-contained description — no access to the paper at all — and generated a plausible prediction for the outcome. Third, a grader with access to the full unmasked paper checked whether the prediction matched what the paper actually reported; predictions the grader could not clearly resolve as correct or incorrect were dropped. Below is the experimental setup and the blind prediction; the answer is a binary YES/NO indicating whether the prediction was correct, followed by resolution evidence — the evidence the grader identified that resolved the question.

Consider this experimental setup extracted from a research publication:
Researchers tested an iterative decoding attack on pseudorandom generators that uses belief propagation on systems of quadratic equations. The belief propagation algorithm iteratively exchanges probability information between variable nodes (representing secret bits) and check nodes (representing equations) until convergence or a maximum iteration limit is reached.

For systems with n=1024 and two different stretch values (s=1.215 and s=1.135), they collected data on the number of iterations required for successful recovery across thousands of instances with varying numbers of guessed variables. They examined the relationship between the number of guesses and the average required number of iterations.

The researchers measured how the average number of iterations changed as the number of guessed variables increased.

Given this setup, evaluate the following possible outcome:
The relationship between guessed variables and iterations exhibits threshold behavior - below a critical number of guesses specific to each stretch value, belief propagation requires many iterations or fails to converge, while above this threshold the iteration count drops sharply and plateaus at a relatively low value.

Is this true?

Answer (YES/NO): NO